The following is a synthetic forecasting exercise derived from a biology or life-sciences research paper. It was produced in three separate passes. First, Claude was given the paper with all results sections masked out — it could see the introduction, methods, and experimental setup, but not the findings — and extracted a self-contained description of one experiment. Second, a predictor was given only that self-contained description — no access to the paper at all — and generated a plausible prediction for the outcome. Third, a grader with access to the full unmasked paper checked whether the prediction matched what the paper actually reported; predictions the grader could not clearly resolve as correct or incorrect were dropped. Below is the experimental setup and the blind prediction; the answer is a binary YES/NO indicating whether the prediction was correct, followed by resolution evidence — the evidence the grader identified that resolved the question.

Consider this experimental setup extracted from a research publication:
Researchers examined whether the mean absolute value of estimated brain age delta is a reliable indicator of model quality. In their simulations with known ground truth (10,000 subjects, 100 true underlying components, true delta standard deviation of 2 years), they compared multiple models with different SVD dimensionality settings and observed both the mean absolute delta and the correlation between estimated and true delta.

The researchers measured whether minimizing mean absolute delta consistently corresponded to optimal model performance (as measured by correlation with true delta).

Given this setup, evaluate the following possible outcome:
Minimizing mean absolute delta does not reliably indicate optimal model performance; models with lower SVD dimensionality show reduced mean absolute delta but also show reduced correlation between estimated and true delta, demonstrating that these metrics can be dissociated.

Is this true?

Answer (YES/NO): YES